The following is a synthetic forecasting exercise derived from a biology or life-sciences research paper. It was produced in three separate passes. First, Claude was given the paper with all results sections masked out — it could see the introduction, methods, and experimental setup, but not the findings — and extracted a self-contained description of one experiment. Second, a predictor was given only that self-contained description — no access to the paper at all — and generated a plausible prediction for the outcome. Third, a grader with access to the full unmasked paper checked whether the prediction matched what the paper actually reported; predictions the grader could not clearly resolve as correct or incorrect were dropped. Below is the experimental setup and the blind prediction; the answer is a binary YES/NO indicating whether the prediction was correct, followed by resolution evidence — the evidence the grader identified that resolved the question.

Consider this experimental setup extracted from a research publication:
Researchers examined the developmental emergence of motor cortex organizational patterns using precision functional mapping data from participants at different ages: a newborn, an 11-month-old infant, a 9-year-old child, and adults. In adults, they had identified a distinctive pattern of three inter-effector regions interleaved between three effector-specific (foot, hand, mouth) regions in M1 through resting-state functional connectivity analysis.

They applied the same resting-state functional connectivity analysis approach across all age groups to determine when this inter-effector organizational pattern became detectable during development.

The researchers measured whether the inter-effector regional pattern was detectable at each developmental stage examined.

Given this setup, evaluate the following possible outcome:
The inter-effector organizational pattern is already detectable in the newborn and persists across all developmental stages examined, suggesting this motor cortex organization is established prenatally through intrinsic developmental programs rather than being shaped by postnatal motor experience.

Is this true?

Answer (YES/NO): NO